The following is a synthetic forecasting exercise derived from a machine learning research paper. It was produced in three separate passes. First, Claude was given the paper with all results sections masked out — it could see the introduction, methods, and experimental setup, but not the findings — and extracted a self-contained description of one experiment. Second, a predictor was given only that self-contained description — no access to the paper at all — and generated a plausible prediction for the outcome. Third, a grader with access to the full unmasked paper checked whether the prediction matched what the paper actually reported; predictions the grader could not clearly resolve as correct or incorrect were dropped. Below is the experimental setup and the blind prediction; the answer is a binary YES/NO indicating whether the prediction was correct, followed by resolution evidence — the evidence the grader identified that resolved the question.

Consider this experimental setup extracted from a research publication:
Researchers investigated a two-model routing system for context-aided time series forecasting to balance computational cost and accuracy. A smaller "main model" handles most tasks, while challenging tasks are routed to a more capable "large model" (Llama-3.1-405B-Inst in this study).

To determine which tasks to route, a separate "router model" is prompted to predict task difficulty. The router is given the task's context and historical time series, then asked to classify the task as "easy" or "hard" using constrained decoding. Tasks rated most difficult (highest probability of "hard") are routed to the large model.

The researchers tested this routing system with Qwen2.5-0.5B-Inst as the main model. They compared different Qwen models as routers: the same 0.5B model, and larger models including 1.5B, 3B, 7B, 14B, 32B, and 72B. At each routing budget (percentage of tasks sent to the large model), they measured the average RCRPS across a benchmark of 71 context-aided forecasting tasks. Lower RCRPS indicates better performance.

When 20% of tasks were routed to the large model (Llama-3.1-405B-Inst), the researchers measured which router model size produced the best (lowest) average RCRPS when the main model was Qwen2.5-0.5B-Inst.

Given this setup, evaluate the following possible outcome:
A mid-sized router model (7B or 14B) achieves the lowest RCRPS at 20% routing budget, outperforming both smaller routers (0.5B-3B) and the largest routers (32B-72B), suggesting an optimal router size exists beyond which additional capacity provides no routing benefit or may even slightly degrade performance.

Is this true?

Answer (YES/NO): NO